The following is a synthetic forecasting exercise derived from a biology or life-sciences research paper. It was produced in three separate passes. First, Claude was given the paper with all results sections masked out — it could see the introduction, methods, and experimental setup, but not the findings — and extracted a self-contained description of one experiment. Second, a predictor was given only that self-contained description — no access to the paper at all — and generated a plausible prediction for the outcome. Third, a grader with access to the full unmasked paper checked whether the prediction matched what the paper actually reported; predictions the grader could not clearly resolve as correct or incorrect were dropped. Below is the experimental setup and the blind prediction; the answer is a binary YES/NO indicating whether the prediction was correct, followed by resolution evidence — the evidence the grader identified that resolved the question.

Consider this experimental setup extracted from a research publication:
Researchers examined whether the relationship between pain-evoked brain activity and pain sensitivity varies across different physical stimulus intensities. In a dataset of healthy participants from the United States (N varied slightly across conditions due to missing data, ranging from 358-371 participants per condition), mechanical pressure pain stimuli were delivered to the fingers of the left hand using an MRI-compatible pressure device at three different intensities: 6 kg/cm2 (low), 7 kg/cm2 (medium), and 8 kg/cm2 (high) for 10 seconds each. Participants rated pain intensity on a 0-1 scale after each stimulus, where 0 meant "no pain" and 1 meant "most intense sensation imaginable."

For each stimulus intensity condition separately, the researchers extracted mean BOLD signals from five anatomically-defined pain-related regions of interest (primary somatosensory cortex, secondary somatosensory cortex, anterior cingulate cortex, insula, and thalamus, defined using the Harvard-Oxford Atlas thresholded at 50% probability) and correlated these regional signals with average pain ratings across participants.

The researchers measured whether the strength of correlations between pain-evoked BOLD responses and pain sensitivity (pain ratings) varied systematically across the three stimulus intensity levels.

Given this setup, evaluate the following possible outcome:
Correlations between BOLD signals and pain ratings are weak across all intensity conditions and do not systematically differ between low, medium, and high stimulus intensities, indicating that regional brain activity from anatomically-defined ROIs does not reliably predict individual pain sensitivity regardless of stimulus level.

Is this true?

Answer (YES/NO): NO